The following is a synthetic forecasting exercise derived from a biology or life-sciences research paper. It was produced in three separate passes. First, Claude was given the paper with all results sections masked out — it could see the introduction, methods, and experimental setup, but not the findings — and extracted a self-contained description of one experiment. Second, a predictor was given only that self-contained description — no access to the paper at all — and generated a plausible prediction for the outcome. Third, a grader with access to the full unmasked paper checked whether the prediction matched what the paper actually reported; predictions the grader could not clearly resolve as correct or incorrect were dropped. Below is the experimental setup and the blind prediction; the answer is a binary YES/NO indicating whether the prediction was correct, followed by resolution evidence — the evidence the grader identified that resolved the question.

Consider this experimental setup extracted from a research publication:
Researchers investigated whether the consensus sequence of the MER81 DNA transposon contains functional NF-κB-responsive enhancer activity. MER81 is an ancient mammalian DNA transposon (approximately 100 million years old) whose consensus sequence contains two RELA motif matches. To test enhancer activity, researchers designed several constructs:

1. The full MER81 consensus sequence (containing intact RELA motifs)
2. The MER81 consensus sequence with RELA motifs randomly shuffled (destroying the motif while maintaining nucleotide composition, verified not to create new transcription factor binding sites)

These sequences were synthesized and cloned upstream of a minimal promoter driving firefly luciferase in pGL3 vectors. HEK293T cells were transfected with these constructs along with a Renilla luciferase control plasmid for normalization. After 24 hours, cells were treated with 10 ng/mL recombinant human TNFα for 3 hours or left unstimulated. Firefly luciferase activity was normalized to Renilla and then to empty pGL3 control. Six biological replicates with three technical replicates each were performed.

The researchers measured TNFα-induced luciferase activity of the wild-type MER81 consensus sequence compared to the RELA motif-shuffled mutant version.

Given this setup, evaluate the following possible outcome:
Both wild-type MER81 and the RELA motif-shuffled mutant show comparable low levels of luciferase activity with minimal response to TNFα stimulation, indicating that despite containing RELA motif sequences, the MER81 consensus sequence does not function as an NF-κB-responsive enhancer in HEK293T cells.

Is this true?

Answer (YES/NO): NO